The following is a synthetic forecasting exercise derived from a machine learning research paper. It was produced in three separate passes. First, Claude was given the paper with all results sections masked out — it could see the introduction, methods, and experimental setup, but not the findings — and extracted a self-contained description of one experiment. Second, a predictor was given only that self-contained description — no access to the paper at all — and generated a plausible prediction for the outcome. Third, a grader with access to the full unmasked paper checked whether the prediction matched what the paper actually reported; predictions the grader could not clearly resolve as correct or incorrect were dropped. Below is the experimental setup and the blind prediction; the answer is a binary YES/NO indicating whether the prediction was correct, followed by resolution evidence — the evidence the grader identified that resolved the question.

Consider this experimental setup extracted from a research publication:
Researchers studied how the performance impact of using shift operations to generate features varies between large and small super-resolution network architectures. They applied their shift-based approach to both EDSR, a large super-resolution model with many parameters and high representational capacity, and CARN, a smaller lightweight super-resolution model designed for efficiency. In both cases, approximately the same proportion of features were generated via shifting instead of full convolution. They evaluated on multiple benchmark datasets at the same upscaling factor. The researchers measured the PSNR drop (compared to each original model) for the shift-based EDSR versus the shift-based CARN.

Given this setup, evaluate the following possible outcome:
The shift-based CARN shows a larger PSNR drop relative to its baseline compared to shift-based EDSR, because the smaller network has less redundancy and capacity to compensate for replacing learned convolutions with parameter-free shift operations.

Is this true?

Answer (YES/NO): NO